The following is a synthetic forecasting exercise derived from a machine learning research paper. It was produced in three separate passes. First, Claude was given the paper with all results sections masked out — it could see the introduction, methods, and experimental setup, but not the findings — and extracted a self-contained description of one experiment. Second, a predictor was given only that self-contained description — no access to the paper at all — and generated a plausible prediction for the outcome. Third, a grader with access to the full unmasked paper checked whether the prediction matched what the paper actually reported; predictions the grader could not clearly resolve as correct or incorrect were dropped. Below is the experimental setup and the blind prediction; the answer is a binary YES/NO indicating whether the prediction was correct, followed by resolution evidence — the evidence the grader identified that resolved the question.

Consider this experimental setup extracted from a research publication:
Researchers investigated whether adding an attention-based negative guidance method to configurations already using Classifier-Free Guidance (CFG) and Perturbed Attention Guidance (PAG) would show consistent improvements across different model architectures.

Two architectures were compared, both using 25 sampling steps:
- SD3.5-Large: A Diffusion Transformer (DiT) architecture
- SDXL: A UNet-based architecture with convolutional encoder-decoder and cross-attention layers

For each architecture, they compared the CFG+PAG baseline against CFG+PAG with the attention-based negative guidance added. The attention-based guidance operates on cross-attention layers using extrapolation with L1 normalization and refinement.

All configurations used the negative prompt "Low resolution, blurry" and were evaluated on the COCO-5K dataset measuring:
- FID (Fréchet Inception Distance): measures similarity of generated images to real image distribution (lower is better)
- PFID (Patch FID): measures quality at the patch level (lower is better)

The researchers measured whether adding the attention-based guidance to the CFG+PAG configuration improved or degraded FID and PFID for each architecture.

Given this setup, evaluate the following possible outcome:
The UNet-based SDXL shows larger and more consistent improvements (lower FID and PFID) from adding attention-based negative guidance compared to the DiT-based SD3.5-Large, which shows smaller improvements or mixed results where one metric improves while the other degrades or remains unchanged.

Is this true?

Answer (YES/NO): YES